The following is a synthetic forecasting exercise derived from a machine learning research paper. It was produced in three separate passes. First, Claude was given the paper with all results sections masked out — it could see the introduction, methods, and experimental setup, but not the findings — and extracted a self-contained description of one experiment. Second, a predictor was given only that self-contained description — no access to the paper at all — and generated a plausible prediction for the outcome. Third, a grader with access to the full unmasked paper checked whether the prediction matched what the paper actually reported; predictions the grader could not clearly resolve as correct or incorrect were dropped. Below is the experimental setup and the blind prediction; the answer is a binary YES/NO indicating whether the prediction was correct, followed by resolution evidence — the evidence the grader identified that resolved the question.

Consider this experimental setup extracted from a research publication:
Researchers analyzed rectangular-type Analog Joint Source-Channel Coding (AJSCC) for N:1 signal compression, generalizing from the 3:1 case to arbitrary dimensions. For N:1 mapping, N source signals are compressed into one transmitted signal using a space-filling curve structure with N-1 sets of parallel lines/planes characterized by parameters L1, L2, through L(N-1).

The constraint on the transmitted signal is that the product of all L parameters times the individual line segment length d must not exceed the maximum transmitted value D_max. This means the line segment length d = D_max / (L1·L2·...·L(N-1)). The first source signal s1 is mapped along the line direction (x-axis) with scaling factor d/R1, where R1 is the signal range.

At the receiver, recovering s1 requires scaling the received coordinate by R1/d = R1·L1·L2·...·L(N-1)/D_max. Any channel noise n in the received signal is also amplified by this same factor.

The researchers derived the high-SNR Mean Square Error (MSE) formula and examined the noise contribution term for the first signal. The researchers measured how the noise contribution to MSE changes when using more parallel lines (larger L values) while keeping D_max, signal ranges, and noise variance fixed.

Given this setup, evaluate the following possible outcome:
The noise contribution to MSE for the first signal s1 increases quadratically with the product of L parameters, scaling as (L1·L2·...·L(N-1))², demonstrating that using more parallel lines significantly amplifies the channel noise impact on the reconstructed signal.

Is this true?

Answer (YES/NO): YES